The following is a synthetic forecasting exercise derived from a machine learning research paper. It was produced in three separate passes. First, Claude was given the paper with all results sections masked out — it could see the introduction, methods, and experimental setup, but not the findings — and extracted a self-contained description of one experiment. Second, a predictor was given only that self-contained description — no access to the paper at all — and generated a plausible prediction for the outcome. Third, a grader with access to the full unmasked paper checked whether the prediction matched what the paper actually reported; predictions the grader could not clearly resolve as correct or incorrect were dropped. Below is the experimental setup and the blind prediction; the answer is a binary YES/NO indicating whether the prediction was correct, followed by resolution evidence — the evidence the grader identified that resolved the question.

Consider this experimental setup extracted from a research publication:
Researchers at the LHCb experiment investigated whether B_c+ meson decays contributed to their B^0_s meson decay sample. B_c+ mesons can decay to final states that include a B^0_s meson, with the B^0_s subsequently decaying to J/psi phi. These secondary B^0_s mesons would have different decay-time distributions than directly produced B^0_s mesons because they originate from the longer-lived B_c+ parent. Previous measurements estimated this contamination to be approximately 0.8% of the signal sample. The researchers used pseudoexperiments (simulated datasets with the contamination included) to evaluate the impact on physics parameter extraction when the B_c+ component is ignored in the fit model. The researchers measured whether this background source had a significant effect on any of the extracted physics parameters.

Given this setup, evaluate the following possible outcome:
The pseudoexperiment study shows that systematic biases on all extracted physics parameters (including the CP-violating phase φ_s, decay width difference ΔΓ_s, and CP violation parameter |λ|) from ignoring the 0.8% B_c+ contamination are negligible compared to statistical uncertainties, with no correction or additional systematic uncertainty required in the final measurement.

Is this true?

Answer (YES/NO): NO